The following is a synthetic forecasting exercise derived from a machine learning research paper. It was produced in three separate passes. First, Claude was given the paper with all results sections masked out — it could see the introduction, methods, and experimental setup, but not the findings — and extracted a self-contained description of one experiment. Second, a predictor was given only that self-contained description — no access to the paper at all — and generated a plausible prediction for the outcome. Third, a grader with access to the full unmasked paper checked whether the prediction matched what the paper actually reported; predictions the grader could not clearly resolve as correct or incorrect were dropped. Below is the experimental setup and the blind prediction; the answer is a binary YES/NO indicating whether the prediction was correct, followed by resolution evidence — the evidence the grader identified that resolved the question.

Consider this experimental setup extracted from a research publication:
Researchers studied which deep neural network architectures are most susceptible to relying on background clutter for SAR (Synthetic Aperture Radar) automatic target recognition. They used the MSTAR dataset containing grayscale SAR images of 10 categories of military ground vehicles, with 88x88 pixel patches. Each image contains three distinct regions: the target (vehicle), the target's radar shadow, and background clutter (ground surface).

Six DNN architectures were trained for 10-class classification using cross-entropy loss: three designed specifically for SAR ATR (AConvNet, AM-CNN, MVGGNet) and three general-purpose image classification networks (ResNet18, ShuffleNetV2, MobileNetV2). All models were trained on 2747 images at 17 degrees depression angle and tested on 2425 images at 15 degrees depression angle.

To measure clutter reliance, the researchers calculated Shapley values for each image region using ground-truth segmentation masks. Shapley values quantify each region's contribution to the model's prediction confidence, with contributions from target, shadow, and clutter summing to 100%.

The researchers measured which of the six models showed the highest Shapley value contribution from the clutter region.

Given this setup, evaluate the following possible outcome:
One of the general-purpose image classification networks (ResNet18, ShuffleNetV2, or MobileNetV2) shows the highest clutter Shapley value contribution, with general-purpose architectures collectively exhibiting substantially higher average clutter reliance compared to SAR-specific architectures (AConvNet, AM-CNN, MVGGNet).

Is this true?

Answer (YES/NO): YES